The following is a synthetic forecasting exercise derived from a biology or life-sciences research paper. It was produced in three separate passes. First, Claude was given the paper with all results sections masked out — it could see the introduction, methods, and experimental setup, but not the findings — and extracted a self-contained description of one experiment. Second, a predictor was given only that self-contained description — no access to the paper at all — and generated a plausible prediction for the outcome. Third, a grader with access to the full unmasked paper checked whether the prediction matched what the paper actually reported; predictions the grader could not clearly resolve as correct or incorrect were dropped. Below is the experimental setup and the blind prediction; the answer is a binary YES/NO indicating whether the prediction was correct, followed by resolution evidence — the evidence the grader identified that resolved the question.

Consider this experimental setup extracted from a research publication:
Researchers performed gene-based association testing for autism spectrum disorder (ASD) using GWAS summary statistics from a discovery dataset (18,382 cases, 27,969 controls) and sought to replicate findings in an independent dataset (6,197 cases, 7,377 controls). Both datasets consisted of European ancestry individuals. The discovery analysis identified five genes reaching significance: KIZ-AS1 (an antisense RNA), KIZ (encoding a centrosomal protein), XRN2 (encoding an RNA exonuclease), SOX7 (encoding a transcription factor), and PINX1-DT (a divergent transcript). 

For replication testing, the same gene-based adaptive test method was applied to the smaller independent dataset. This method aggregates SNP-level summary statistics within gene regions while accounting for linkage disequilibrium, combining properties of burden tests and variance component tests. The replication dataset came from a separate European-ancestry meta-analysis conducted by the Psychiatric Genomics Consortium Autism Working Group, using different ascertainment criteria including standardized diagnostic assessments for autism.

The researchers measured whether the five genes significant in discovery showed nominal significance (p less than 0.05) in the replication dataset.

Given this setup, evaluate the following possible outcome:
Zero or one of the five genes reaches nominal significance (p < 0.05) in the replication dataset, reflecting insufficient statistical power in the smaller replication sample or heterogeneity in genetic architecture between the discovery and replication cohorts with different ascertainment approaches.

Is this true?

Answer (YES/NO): NO